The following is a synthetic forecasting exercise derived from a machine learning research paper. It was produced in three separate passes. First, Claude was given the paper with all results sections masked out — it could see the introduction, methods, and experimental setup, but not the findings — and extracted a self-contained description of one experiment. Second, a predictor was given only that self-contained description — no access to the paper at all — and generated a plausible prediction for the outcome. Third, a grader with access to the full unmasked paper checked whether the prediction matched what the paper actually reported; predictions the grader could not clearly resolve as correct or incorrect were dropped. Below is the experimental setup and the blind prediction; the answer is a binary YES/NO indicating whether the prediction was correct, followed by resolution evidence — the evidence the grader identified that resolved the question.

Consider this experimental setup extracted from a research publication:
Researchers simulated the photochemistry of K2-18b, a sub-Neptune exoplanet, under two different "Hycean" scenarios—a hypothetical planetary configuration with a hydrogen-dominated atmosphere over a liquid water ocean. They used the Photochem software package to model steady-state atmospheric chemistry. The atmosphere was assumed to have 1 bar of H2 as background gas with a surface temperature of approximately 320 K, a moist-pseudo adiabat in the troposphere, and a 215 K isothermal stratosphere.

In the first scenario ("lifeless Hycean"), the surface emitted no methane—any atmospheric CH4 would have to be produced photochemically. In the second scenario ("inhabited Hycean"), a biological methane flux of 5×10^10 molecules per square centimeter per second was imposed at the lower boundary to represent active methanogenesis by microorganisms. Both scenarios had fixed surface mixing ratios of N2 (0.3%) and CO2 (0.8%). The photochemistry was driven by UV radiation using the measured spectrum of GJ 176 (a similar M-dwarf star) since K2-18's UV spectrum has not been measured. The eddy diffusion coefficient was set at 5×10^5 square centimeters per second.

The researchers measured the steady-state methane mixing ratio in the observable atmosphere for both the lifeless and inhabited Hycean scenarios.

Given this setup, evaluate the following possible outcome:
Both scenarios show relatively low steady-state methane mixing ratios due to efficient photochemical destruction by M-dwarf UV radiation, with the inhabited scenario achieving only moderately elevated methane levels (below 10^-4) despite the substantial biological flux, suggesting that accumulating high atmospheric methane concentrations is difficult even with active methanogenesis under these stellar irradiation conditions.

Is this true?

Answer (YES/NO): NO